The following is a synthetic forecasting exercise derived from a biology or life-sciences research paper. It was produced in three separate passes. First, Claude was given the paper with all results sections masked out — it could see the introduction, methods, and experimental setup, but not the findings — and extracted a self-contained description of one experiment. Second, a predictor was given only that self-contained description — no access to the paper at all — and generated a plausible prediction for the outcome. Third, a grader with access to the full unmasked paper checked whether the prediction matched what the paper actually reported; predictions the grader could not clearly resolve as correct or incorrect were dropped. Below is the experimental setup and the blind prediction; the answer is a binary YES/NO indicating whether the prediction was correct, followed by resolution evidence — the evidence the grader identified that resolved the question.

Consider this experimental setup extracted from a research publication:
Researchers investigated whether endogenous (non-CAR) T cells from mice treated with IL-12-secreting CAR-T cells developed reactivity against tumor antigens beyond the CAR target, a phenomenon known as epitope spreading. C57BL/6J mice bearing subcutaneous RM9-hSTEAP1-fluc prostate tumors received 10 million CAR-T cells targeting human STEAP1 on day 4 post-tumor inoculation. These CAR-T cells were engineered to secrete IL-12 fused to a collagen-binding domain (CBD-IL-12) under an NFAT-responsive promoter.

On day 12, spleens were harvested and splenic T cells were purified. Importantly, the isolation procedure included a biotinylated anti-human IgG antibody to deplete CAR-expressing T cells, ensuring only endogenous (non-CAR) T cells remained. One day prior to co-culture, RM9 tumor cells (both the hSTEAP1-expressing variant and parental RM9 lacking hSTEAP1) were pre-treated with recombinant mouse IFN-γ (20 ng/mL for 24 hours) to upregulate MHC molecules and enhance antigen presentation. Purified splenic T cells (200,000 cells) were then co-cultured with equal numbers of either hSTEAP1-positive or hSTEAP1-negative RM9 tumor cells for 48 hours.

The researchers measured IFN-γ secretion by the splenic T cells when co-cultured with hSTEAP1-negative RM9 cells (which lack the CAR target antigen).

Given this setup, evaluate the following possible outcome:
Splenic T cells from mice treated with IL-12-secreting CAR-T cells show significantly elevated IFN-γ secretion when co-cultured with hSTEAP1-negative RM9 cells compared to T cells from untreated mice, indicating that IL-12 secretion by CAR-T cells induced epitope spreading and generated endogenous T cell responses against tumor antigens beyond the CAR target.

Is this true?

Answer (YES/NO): YES